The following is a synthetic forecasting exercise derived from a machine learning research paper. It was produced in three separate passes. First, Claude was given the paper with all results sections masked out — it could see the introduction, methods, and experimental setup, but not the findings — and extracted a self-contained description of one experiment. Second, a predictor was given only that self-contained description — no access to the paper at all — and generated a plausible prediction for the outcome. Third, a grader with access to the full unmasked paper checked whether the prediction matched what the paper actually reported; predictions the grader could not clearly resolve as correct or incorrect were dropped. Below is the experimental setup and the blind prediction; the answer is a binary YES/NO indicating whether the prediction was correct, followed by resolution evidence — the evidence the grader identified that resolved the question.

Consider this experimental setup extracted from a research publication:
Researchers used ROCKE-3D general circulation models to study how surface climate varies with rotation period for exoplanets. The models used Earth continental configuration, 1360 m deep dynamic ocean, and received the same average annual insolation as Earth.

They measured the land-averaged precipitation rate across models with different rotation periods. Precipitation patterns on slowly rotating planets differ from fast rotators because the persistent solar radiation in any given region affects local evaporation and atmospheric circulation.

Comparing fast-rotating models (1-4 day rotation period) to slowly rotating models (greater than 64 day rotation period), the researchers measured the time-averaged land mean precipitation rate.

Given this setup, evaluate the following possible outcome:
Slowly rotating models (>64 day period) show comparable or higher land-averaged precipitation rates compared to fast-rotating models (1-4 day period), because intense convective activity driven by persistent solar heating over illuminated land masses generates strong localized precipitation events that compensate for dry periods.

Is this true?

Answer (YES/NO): NO